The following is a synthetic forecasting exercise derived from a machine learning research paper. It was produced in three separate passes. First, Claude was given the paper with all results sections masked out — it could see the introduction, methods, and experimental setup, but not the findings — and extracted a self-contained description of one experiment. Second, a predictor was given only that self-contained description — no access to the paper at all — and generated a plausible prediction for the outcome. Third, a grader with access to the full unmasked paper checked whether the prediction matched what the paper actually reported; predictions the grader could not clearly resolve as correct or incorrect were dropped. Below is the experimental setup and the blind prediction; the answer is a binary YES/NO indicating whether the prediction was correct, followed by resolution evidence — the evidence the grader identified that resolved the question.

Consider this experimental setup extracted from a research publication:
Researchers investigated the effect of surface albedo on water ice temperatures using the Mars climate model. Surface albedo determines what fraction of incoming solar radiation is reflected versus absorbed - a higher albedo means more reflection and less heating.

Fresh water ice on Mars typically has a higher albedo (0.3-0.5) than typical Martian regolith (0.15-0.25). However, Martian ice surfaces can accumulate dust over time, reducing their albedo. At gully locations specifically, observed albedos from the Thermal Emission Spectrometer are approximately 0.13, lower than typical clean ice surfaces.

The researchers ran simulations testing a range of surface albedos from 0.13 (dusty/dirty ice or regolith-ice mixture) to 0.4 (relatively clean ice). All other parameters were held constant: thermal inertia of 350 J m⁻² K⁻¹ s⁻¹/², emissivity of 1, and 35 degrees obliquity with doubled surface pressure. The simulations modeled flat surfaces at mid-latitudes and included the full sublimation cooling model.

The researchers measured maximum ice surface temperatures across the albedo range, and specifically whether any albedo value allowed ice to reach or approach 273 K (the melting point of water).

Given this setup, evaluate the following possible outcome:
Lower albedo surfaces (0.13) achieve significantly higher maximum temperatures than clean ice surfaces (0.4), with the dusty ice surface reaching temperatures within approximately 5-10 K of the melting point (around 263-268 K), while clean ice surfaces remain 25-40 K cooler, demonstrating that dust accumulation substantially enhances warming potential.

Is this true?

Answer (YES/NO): NO